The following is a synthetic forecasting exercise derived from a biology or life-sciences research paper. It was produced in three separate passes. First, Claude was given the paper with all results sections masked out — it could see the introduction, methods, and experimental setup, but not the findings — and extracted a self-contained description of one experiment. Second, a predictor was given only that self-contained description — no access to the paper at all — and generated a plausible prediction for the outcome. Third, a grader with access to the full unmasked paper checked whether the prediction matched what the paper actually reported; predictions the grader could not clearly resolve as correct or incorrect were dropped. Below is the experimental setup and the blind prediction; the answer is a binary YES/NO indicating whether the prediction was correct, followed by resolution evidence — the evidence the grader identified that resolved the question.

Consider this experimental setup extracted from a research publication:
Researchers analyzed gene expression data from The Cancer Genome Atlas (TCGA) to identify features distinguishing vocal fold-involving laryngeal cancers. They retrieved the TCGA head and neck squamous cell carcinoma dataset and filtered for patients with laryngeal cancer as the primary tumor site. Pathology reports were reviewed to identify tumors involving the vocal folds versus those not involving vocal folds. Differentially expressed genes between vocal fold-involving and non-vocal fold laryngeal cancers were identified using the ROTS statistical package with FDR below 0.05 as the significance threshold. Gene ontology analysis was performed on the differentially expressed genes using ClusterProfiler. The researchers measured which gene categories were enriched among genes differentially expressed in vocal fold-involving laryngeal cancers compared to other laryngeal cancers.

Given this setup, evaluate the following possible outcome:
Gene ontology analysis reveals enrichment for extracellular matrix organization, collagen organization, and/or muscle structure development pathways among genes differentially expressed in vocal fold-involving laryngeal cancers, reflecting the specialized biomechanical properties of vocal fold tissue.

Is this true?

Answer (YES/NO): YES